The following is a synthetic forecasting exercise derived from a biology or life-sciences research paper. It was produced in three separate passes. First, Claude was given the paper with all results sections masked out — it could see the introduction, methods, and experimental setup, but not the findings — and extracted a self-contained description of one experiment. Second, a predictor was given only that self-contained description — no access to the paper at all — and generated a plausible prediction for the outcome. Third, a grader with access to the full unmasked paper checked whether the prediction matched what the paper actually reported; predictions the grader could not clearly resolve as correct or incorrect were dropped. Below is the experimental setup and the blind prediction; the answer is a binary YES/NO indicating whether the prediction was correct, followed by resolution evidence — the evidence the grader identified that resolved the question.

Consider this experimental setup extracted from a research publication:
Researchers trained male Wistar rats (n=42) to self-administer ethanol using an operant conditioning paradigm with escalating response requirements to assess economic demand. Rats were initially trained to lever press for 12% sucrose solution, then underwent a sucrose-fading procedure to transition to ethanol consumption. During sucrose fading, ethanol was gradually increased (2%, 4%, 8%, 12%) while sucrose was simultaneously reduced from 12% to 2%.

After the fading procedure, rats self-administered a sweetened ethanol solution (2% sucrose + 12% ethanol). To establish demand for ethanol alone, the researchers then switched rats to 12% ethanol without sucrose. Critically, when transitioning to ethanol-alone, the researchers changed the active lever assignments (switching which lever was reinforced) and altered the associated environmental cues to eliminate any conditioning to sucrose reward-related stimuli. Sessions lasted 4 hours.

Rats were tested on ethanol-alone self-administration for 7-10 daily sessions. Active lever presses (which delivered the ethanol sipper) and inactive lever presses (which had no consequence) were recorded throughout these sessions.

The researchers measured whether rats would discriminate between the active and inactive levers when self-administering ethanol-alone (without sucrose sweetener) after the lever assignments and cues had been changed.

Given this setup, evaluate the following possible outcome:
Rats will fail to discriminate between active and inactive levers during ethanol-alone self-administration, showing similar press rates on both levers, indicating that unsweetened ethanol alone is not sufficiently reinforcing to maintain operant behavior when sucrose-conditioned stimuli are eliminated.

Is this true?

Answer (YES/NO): NO